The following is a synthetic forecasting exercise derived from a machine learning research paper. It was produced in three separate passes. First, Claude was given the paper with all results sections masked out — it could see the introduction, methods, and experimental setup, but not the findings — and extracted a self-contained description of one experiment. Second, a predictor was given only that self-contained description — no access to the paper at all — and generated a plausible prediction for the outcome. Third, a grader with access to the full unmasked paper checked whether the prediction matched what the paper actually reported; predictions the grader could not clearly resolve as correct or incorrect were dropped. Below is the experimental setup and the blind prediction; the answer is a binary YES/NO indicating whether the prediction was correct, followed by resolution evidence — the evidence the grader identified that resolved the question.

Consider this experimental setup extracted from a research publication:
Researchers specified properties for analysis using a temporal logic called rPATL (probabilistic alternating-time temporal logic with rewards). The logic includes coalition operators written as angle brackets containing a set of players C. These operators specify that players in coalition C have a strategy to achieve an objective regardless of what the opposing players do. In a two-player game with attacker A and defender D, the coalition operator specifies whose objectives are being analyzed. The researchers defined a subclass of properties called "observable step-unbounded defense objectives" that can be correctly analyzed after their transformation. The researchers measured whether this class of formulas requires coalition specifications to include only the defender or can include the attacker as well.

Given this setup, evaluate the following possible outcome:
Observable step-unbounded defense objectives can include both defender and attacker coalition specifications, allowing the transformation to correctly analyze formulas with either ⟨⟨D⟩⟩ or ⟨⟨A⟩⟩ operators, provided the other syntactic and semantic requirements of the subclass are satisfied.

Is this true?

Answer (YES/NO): NO